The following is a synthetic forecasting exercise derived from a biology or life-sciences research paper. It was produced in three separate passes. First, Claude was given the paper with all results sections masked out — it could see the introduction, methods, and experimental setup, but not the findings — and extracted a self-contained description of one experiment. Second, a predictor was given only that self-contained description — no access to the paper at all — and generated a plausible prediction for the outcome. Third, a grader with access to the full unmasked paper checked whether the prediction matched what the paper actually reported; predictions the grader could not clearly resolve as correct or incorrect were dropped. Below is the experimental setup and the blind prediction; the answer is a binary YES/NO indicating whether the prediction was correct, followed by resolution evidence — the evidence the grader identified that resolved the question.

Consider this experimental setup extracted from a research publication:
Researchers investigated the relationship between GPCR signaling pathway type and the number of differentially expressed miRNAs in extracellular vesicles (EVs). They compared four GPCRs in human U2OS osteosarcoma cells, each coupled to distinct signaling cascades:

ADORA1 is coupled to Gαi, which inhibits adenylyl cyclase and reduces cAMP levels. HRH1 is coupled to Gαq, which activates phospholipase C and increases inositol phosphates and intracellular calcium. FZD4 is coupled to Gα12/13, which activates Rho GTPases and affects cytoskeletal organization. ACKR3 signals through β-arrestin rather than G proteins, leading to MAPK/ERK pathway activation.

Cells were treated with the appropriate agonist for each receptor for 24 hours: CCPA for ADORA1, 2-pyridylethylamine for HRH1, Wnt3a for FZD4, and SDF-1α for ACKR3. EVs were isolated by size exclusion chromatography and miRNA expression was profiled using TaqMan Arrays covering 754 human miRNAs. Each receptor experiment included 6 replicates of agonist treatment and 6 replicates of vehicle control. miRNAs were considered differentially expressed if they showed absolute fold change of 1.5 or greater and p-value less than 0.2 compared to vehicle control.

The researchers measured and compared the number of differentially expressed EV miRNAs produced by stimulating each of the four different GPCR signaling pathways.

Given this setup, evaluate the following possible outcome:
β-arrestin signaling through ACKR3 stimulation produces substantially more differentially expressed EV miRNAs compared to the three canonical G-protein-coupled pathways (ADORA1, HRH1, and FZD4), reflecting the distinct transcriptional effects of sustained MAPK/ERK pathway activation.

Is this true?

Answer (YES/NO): NO